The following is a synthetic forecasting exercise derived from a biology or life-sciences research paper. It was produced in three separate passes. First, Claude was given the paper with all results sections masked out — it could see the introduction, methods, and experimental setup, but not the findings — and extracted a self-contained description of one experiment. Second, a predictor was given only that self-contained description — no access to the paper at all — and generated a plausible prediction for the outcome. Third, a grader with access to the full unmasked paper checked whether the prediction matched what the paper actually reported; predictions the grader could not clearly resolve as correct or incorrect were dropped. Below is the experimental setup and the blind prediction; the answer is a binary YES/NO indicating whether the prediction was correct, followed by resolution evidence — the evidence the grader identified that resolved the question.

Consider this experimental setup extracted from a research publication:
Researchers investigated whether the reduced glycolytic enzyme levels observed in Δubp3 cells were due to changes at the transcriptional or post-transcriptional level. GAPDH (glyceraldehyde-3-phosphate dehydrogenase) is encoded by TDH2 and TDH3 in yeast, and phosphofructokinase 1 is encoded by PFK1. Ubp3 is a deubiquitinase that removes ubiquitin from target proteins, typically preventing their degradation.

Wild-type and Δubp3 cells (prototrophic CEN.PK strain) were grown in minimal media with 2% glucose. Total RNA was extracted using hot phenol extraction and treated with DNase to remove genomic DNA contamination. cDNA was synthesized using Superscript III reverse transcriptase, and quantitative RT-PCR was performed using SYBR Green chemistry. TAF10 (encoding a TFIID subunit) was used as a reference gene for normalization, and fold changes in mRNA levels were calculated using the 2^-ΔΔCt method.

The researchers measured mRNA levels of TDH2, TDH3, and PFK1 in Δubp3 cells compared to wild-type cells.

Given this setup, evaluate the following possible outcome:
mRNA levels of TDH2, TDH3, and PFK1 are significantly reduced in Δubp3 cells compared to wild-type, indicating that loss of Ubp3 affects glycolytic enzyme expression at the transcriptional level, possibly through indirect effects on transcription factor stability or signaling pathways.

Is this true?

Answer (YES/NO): YES